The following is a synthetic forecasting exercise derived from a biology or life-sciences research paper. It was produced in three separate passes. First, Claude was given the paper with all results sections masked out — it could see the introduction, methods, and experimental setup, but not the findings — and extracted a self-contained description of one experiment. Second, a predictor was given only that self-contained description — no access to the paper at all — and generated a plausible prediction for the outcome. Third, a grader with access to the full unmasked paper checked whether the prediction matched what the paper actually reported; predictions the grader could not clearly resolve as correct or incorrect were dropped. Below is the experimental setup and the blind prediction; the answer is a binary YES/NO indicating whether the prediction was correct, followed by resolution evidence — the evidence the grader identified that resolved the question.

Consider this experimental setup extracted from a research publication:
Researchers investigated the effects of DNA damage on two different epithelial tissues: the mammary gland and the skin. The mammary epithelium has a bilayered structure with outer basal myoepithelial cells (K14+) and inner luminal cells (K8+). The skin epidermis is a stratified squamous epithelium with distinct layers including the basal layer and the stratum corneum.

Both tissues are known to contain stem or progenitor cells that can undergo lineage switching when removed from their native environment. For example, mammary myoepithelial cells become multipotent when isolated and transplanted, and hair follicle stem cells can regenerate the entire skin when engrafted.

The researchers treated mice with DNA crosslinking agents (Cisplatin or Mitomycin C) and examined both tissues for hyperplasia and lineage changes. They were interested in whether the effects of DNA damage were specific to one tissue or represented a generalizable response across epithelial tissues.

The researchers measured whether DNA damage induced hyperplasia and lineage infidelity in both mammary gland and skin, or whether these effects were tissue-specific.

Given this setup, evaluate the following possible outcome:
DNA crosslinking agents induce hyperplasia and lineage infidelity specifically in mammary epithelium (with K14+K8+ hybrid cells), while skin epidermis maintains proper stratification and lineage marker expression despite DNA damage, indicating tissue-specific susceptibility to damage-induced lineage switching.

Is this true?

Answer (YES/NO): NO